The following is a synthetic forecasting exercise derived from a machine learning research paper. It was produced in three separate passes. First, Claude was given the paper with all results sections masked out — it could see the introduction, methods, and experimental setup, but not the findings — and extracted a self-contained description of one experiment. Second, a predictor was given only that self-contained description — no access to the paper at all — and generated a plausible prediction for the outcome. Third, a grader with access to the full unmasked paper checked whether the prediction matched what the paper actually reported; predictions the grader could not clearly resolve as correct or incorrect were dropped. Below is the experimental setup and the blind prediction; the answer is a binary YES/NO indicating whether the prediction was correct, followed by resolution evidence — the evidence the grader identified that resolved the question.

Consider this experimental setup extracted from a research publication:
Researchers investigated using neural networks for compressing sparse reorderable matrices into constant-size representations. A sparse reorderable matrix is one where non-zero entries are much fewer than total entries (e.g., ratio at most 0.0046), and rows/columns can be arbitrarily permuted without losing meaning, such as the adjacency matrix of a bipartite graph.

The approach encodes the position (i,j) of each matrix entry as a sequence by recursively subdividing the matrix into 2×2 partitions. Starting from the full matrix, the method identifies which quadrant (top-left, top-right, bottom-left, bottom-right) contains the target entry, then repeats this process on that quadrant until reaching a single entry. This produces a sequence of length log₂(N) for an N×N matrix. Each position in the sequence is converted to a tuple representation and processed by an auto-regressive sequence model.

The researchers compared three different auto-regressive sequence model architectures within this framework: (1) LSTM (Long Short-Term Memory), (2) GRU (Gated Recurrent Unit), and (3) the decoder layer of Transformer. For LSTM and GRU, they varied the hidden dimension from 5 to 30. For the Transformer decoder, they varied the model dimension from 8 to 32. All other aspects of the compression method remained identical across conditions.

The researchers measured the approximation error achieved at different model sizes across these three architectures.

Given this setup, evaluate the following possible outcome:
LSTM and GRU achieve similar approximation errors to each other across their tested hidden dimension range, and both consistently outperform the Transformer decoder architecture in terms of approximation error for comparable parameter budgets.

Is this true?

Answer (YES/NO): YES